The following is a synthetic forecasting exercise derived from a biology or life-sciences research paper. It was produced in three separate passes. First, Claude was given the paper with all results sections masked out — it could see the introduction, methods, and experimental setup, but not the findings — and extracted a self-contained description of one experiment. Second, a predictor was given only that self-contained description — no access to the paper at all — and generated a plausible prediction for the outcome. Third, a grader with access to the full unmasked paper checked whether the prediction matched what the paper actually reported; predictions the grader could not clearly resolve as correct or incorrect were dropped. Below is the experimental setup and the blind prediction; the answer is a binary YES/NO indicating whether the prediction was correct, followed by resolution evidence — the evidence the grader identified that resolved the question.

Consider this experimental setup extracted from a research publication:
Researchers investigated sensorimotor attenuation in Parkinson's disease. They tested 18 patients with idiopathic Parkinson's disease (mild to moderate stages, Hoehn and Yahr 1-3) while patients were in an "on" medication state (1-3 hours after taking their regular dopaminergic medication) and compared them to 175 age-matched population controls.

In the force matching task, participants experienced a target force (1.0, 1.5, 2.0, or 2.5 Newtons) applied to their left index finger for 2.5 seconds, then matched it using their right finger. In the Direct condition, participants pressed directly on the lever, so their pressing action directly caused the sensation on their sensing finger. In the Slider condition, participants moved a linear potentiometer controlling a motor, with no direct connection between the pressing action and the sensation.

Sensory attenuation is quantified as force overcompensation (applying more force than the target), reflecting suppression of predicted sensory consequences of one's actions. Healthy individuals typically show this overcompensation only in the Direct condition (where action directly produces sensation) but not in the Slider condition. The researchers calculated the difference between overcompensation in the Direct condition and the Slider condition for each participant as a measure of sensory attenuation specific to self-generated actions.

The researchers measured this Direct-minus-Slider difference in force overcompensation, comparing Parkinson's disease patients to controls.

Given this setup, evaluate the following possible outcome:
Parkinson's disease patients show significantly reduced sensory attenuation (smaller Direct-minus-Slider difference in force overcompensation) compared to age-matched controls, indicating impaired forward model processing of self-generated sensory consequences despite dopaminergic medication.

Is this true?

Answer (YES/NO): NO